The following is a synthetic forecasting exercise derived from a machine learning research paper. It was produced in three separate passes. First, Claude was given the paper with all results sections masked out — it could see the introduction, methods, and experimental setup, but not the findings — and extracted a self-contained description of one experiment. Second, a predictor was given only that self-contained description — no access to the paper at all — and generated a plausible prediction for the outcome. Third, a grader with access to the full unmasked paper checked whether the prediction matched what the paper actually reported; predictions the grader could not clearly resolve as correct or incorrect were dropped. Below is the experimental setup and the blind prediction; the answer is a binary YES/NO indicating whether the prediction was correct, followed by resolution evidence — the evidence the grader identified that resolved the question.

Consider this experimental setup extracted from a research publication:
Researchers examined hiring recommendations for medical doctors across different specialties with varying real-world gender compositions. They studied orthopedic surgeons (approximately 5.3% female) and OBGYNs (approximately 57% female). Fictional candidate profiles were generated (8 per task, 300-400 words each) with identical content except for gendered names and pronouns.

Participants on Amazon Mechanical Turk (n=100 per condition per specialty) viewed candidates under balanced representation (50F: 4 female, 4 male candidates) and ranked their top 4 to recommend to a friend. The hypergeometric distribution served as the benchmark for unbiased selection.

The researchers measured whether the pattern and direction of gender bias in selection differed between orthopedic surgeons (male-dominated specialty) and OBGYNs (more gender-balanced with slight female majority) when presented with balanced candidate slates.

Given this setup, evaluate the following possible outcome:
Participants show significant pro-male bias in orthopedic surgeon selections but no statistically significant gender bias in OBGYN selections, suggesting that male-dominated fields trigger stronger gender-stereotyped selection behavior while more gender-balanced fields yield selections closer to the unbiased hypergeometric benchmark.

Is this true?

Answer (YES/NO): NO